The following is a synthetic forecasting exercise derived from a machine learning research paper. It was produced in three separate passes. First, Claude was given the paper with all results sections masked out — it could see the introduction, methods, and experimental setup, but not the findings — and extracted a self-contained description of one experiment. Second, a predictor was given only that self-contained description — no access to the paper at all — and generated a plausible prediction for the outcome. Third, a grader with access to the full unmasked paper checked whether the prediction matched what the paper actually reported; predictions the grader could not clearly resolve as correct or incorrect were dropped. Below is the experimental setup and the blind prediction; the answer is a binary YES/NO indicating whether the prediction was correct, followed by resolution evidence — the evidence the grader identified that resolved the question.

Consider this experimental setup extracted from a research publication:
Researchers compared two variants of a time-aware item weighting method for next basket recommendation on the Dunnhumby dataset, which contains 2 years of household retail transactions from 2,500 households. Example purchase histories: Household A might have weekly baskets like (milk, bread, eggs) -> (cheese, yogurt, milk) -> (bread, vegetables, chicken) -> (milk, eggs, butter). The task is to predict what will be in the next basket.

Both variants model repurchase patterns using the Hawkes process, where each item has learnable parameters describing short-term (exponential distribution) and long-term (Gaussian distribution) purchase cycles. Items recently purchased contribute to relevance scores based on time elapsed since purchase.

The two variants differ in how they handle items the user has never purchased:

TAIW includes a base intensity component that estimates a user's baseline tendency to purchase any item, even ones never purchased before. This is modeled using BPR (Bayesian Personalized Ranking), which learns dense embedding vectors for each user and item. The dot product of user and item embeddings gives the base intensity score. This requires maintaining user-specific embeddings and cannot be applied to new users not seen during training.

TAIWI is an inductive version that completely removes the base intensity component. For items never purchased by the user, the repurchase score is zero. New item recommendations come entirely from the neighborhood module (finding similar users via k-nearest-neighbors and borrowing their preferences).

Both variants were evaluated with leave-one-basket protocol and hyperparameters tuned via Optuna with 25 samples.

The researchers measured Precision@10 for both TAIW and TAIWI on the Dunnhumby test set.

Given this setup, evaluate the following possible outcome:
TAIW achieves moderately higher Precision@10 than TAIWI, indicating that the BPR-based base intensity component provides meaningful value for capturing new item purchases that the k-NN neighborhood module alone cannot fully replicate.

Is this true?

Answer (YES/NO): NO